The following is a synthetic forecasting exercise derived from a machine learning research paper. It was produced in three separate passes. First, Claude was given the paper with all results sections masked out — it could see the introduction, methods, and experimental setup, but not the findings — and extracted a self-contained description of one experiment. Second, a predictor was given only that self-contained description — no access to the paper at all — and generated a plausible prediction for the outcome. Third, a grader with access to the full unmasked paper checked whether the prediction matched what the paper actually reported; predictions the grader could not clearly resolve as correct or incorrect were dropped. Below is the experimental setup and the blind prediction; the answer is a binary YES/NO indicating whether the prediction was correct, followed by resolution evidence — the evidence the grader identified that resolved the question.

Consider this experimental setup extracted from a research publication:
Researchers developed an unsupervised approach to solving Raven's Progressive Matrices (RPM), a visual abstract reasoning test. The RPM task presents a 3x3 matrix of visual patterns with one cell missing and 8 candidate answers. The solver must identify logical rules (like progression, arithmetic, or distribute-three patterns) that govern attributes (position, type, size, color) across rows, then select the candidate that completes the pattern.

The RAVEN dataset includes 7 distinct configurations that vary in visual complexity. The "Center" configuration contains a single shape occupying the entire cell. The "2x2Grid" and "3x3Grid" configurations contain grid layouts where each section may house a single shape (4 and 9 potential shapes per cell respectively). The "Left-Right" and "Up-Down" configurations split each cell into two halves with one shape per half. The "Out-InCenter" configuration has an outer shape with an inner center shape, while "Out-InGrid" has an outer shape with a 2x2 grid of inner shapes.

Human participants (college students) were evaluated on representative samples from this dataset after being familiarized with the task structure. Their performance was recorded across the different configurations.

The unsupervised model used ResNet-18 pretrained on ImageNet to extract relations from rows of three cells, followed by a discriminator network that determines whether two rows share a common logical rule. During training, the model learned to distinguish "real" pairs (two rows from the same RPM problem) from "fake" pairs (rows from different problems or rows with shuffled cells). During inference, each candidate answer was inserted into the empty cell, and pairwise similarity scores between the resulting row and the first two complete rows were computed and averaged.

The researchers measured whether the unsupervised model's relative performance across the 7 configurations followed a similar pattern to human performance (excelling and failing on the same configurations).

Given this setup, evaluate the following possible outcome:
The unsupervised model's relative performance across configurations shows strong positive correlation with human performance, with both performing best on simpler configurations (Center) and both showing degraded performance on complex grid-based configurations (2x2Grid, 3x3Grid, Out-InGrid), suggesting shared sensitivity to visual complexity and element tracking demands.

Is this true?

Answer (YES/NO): YES